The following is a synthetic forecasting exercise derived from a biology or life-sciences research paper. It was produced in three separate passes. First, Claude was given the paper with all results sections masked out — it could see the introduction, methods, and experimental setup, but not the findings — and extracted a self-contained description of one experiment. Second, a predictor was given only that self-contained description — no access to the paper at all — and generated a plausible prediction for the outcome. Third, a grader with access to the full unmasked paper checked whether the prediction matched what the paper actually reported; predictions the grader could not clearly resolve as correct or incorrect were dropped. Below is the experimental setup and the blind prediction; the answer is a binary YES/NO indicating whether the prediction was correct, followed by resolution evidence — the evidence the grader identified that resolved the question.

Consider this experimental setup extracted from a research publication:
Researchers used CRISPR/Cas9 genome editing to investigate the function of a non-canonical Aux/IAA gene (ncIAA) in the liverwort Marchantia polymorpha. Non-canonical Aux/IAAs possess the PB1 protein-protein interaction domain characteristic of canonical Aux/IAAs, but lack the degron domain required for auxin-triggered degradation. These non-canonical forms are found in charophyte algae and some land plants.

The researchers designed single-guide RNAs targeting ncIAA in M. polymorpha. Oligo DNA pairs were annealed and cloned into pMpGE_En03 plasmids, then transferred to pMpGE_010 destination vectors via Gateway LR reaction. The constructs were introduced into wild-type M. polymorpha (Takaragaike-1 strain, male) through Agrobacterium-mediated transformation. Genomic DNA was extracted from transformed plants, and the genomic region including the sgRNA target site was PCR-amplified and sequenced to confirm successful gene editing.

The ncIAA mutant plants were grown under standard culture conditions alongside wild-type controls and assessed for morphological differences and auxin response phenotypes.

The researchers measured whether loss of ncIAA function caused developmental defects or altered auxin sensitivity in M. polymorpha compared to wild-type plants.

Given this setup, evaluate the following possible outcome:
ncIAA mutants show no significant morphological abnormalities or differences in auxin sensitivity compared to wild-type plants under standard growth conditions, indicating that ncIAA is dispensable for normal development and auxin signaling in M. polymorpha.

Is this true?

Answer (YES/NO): YES